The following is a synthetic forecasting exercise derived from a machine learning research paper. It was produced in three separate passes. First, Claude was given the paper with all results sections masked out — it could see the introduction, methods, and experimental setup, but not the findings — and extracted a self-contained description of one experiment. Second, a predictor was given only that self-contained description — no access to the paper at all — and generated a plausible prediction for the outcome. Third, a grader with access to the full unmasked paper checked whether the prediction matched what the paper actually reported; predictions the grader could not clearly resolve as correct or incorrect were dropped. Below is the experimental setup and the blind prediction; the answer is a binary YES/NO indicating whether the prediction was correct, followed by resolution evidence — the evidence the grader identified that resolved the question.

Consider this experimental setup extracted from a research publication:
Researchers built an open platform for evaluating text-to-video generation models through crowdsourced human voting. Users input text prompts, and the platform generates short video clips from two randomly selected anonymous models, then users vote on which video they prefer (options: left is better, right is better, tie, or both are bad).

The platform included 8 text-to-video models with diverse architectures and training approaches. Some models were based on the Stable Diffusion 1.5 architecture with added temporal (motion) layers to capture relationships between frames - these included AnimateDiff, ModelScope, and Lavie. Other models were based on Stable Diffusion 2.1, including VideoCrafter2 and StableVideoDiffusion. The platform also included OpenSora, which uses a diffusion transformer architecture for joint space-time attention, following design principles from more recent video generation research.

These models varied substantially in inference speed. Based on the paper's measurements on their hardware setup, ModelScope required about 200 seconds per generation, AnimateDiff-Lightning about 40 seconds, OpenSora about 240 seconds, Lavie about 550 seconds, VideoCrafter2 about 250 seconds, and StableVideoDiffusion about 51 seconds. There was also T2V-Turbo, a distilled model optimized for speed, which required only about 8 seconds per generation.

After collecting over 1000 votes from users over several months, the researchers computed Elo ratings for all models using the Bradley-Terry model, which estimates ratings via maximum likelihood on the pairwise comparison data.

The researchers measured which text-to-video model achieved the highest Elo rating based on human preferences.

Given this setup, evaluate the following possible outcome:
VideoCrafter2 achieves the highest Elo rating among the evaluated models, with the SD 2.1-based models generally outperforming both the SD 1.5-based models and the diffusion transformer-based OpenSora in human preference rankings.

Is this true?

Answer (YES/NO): NO